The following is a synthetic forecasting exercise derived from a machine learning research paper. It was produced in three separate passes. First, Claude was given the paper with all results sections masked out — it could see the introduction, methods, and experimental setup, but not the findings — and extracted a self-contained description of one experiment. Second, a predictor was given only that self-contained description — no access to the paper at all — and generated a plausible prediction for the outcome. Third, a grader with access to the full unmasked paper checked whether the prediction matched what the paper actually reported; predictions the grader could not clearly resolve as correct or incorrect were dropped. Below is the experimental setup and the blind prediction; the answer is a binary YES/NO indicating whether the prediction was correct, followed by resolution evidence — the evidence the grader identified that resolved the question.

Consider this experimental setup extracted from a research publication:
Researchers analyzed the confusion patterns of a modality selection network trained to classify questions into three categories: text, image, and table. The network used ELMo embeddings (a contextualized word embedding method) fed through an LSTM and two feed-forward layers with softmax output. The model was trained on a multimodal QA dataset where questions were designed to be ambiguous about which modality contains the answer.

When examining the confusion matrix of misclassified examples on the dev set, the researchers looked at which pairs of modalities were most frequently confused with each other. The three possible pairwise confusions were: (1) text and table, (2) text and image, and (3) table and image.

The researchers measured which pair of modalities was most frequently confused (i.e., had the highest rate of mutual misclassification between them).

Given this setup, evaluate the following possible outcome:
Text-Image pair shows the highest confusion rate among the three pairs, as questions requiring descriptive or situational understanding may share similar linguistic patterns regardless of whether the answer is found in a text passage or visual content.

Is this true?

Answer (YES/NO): NO